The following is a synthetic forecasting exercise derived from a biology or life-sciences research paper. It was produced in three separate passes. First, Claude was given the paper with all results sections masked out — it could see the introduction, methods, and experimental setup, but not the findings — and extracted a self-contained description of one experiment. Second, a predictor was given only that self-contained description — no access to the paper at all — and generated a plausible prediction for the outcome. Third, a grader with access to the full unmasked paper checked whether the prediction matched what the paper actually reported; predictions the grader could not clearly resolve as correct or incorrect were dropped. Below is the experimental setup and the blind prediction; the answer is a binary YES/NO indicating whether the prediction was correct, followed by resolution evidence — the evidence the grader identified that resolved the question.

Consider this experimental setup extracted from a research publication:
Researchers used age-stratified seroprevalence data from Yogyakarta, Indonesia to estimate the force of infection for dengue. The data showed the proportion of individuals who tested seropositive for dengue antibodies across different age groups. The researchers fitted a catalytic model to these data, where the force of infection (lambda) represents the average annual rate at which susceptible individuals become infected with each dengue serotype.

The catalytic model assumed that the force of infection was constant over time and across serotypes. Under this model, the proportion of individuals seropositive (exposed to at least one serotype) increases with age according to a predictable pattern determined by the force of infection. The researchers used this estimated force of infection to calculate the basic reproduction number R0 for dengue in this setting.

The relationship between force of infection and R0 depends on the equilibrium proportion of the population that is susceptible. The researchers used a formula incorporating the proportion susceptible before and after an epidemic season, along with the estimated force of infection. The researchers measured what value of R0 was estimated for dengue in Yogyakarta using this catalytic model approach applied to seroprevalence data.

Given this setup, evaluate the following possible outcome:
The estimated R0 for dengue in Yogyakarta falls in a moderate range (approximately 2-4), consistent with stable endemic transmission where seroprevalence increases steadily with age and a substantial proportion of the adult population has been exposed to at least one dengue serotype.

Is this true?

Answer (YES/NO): YES